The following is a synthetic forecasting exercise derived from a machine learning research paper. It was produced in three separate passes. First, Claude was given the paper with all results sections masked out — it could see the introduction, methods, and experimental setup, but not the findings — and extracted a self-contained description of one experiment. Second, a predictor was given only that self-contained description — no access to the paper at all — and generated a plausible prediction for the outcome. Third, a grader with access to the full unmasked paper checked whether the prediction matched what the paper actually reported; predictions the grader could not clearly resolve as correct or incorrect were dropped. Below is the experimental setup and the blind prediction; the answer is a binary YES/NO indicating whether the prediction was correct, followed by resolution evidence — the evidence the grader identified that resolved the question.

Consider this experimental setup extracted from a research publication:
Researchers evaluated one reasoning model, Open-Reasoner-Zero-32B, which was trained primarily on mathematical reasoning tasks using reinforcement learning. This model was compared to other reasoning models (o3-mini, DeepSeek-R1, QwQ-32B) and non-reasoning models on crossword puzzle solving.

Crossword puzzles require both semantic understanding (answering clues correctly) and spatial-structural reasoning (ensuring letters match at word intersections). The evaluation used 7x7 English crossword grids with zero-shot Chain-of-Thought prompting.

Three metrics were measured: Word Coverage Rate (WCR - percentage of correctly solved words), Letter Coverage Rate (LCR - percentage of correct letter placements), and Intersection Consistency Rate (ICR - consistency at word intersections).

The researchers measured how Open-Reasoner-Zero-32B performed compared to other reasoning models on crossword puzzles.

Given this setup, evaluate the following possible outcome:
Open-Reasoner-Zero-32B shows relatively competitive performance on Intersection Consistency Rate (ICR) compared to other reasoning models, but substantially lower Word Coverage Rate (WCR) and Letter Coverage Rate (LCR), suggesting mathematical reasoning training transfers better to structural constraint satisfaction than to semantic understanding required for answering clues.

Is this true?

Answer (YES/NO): NO